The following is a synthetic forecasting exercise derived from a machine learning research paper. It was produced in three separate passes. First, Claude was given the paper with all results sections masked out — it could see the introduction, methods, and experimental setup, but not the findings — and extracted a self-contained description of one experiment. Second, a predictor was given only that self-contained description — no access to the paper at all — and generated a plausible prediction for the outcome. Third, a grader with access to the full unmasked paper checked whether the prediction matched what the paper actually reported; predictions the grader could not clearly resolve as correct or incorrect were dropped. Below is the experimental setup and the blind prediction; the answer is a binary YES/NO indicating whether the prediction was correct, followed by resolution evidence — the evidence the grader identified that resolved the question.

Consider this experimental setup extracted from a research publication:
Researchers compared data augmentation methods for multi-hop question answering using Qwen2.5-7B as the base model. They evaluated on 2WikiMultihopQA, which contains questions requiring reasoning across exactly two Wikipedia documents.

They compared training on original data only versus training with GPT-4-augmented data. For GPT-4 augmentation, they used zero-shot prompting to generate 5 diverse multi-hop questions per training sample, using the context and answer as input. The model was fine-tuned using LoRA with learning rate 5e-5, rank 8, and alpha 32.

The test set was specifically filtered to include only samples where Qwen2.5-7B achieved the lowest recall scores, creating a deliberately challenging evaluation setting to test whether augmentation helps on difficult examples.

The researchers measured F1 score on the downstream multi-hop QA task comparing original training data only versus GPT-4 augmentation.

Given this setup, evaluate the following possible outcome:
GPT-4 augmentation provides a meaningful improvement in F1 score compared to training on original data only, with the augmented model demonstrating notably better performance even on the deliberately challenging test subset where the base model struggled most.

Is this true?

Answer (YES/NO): NO